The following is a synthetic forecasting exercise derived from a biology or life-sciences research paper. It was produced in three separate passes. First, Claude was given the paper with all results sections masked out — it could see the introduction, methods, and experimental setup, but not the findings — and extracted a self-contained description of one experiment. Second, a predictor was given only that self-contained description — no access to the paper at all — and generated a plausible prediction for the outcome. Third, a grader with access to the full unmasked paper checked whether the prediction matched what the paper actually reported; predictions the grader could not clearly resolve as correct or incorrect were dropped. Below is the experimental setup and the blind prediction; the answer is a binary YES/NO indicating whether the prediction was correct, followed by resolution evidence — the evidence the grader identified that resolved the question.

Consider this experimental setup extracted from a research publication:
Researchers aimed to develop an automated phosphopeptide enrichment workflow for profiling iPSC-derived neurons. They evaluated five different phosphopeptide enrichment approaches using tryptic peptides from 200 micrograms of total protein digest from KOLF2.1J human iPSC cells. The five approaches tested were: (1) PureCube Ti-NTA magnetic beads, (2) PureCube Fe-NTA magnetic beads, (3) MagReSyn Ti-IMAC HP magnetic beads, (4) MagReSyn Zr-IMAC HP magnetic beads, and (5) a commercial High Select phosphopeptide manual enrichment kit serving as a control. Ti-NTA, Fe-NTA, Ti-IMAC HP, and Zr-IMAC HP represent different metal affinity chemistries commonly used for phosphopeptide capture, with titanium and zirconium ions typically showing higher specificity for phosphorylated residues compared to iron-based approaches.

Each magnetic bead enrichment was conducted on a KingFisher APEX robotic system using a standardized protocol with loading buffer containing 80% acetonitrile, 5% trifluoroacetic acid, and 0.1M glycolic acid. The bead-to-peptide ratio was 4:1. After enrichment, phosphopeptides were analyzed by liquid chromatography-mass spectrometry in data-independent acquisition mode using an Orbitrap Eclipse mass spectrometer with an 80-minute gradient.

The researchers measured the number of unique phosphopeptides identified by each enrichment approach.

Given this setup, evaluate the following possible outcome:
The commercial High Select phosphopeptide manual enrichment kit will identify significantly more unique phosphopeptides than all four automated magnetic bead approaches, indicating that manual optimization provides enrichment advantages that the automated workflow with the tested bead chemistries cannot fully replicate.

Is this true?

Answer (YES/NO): NO